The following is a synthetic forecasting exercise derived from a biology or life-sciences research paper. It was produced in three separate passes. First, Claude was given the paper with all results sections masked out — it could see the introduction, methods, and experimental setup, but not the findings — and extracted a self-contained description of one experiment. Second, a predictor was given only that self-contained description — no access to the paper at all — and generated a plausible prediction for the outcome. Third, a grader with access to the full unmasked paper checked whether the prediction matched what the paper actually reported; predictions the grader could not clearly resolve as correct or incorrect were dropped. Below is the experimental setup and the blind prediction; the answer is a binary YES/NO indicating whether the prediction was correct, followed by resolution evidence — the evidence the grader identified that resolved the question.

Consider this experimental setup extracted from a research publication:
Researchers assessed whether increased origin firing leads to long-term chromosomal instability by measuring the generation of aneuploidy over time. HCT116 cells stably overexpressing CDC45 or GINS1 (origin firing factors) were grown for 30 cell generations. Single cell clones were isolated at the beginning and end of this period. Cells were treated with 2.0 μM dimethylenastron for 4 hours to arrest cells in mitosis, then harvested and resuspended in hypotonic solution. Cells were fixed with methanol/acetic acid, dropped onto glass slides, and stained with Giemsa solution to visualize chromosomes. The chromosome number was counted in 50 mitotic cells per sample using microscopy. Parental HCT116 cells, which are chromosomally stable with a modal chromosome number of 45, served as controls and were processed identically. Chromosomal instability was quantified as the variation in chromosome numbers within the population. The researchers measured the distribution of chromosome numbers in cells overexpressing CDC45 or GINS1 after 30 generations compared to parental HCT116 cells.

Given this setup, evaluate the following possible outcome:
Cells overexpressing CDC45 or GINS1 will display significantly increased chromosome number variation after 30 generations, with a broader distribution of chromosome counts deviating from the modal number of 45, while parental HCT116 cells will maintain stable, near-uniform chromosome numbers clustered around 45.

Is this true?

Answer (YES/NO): YES